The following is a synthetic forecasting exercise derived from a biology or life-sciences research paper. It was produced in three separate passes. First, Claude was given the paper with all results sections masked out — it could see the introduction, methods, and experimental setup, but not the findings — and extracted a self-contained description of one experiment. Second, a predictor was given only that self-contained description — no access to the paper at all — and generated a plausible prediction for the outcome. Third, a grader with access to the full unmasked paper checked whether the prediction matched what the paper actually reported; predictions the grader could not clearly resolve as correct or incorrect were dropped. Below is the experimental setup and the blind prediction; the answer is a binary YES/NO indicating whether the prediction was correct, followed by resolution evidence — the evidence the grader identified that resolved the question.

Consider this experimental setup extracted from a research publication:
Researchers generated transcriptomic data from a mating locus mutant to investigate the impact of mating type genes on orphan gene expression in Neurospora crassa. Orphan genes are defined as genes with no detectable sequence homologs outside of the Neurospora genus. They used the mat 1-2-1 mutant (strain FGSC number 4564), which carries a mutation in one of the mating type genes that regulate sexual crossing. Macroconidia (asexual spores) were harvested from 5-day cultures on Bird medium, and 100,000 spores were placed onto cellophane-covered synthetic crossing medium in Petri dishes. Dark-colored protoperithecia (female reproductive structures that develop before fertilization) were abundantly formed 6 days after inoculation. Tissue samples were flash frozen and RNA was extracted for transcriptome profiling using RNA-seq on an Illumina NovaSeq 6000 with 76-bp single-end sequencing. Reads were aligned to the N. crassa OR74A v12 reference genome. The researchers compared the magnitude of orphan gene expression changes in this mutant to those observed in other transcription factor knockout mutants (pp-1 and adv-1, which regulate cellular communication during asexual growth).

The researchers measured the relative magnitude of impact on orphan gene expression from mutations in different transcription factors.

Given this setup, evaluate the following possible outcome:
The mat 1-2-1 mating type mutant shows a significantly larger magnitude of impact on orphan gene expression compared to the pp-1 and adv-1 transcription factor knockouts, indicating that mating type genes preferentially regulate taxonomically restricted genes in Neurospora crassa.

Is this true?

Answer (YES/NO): YES